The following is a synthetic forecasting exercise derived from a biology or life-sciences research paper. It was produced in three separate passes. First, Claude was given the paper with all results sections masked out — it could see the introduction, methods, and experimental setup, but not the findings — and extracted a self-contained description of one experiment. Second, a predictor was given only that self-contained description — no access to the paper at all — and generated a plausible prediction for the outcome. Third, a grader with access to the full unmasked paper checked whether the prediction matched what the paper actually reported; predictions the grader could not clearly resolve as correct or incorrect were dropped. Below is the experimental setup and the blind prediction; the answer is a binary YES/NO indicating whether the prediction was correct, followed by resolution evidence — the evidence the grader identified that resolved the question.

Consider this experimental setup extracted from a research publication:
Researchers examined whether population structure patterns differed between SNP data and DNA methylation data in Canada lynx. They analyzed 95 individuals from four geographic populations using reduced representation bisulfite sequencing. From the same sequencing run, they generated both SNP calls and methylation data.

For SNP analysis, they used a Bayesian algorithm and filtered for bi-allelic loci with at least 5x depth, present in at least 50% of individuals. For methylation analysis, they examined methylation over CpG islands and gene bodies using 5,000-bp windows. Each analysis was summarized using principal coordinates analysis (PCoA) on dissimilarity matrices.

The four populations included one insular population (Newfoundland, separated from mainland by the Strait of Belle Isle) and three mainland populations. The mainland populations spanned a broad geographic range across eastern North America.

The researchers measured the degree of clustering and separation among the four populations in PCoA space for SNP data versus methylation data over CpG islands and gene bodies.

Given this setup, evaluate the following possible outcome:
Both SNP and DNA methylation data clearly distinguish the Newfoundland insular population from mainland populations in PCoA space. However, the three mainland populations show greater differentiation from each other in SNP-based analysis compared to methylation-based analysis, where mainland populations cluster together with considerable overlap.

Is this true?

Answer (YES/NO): NO